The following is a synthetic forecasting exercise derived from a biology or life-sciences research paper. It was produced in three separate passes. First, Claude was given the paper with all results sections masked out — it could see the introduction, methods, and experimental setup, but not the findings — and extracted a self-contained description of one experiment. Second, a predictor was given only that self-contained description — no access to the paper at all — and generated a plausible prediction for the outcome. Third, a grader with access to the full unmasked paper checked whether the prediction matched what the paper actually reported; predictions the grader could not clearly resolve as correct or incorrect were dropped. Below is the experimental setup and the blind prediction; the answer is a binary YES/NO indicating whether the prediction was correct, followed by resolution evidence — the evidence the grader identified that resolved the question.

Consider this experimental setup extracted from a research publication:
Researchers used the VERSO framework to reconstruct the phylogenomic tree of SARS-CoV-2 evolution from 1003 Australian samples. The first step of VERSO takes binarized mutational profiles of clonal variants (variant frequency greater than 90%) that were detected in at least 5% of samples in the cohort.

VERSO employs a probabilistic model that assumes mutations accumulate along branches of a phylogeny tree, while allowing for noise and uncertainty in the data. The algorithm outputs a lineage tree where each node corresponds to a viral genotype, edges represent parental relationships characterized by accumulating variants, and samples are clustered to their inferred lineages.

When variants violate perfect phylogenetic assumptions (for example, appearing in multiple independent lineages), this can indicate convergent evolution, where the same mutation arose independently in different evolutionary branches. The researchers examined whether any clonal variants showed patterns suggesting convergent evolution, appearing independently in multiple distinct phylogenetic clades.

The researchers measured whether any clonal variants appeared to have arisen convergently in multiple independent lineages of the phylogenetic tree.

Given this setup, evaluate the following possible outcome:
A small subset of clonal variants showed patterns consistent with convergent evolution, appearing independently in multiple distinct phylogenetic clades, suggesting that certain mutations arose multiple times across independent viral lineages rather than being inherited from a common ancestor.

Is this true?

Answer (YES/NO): YES